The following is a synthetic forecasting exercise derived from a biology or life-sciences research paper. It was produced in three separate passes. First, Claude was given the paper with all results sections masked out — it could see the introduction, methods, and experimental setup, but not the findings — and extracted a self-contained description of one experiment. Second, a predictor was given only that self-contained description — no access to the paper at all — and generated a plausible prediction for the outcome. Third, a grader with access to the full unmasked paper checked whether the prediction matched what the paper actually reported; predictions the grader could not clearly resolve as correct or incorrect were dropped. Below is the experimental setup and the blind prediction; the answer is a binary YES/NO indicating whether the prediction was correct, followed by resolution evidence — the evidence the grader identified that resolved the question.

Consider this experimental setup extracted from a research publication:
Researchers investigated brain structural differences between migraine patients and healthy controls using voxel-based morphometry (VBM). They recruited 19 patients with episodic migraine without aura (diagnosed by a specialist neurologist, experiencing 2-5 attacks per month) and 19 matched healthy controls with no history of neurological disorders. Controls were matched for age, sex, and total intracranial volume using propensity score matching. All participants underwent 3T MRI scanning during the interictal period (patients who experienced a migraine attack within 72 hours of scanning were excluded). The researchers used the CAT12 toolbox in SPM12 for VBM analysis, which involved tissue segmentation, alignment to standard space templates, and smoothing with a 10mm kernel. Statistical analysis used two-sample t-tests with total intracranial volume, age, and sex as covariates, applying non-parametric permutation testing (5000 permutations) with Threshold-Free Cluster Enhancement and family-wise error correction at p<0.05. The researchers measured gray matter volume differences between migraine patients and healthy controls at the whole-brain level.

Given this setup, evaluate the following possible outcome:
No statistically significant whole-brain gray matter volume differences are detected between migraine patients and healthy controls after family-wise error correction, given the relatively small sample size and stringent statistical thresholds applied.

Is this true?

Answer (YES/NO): YES